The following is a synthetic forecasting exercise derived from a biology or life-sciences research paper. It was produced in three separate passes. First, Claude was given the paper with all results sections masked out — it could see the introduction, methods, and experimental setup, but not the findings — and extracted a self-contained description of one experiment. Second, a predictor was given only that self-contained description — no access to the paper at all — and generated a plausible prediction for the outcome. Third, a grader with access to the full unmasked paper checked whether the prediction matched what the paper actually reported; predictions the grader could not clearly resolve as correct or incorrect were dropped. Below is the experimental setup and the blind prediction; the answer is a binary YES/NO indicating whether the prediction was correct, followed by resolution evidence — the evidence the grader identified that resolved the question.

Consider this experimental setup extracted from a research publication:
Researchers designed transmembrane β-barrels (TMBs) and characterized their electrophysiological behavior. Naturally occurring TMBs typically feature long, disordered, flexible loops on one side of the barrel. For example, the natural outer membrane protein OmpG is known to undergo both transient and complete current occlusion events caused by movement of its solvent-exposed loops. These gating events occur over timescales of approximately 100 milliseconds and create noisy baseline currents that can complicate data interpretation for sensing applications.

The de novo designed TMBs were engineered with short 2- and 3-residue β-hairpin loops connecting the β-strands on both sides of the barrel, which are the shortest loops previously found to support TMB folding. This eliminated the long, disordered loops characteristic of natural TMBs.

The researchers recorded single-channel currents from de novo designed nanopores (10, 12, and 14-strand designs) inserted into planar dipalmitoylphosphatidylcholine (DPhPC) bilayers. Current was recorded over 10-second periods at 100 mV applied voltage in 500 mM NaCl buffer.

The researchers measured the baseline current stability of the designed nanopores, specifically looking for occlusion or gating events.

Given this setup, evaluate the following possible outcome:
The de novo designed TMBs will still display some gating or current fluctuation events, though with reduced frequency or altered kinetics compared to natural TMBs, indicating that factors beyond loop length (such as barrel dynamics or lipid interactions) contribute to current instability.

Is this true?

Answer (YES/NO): NO